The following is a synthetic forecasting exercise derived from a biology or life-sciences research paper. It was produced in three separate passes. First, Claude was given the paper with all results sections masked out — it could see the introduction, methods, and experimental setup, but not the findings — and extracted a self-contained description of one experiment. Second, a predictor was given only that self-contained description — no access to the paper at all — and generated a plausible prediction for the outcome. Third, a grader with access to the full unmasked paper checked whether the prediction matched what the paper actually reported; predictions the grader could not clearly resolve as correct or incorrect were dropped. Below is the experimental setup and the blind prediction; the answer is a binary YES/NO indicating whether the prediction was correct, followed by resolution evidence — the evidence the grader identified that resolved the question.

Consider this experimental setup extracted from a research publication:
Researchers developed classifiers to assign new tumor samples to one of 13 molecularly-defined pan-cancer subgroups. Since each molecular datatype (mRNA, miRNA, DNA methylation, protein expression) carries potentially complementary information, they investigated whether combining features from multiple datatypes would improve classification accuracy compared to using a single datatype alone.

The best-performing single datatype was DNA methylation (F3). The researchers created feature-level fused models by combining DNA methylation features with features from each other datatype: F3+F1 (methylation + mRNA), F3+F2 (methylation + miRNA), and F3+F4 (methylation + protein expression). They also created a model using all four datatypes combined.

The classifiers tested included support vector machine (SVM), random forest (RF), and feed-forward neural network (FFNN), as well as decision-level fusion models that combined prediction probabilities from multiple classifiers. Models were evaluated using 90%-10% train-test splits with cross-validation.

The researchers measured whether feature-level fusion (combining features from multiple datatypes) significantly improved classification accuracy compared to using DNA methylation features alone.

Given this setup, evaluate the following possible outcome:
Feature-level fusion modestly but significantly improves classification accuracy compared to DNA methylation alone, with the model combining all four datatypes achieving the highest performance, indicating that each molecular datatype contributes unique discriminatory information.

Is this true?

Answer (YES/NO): NO